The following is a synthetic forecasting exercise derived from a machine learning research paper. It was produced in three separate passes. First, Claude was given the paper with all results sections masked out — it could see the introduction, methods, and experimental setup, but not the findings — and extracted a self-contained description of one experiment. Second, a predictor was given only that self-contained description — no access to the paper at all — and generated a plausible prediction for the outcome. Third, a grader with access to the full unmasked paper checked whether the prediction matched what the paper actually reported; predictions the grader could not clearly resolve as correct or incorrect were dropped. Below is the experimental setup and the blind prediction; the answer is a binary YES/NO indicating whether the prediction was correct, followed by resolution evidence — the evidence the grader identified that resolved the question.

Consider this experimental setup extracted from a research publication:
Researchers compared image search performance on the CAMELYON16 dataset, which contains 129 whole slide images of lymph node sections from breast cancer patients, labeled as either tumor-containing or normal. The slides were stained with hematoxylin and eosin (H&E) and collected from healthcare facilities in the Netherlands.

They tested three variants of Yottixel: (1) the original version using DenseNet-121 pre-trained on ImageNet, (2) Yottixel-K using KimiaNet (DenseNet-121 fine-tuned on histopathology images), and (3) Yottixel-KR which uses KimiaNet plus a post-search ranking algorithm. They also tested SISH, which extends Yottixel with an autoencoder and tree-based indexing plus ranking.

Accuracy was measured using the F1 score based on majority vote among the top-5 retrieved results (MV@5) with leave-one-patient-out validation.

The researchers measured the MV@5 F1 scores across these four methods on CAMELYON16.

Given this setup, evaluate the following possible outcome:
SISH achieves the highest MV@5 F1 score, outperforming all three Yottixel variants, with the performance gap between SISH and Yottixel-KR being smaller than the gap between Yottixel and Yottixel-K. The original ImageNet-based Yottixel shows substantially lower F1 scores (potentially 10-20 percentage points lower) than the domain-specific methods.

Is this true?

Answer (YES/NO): NO